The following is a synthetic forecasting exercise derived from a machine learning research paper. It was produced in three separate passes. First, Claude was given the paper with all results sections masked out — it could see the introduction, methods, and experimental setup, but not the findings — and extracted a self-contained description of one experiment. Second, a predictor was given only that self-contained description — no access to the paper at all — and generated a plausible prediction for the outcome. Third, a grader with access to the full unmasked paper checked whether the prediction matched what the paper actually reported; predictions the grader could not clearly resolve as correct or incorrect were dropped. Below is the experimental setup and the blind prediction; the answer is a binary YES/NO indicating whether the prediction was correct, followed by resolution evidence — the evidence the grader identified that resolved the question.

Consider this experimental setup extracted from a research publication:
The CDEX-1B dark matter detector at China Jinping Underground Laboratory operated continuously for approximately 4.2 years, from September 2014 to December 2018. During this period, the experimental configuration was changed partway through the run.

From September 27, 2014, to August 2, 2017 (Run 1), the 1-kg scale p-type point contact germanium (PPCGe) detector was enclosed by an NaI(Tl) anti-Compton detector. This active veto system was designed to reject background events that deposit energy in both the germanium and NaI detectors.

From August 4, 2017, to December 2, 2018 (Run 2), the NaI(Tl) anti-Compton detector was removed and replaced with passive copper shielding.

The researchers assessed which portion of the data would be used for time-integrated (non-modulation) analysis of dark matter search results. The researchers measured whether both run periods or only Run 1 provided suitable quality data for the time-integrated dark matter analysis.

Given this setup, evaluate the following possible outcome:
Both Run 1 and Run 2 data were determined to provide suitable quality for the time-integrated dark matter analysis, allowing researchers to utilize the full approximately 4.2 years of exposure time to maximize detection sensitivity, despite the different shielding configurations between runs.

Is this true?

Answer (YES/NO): NO